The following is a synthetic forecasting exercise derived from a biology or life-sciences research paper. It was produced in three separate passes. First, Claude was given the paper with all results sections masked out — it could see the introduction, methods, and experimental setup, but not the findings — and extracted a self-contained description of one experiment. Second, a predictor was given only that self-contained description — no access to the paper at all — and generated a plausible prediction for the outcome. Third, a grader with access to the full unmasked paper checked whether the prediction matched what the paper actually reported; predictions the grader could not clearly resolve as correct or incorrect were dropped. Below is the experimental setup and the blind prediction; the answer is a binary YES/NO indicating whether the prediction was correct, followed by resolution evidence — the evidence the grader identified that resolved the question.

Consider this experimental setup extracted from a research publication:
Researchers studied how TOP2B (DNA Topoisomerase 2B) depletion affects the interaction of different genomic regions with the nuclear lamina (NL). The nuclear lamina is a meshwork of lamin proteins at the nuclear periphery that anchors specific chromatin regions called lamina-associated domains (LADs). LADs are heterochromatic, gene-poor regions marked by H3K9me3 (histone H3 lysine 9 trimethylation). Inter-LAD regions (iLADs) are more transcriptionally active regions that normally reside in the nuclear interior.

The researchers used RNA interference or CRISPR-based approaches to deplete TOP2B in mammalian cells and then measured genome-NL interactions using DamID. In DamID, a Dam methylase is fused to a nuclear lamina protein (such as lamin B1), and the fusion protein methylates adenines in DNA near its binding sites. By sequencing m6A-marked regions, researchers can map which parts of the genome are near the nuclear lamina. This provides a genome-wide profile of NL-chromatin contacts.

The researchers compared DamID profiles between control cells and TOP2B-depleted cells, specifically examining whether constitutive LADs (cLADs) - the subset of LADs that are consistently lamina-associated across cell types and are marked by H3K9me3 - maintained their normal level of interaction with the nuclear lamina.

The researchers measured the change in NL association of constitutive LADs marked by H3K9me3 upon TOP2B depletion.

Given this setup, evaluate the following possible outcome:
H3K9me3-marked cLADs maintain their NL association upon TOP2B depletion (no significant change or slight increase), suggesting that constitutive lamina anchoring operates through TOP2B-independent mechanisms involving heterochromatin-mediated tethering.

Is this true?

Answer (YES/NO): NO